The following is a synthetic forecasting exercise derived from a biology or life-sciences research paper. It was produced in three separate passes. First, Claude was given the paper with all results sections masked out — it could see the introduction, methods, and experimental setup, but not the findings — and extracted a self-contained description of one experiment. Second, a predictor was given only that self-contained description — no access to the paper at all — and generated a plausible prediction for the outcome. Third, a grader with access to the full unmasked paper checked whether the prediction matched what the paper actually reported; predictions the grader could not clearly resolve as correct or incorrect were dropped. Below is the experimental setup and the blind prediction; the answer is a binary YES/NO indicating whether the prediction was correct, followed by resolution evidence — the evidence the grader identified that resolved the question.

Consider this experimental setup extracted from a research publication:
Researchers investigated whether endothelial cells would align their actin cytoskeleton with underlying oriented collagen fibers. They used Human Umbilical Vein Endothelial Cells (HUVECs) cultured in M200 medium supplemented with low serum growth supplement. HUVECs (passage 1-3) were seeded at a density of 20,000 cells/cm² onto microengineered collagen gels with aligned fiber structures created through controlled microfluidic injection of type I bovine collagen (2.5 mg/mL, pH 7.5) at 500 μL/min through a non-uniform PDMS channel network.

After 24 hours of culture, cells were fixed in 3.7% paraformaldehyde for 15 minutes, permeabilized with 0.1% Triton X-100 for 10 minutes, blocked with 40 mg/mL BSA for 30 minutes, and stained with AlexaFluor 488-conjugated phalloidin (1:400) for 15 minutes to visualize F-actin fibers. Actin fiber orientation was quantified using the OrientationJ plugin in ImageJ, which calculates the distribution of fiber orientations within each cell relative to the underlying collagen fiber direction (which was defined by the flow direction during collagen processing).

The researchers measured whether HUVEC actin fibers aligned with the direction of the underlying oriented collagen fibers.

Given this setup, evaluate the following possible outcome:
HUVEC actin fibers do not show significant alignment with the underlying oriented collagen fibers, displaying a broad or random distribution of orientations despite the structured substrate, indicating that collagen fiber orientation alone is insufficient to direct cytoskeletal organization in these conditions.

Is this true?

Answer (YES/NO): NO